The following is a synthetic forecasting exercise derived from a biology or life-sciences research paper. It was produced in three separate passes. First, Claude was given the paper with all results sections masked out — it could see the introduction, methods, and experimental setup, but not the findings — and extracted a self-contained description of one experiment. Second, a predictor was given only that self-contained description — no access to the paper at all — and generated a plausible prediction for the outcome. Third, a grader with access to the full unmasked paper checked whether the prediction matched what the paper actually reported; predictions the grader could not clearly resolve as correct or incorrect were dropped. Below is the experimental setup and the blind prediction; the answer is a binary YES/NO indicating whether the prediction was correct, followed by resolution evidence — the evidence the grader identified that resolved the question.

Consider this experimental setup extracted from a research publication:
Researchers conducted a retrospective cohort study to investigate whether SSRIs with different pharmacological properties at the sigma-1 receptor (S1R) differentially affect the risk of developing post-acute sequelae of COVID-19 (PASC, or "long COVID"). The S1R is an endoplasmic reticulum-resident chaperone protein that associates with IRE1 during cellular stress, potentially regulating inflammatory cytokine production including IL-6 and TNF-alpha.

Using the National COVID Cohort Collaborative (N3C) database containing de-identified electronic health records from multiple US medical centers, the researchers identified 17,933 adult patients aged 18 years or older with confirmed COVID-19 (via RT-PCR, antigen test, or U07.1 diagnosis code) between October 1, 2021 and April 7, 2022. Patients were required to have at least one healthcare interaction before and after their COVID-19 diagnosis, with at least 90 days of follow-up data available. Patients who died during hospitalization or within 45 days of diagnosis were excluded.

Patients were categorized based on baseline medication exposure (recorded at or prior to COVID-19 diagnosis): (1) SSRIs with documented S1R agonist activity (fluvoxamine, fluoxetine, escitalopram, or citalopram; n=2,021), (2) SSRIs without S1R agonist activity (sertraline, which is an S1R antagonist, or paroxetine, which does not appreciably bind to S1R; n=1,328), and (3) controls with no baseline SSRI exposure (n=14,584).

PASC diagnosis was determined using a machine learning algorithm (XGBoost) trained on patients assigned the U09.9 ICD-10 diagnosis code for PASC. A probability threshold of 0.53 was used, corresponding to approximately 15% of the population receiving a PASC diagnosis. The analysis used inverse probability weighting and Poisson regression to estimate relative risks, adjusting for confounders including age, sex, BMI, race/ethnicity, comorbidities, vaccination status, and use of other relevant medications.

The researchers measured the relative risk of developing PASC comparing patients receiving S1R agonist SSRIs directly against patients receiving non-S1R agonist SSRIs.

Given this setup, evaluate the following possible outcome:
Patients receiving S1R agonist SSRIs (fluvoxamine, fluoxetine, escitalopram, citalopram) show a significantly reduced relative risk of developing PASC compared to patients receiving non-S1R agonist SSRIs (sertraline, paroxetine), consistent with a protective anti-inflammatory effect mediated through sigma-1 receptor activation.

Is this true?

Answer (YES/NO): NO